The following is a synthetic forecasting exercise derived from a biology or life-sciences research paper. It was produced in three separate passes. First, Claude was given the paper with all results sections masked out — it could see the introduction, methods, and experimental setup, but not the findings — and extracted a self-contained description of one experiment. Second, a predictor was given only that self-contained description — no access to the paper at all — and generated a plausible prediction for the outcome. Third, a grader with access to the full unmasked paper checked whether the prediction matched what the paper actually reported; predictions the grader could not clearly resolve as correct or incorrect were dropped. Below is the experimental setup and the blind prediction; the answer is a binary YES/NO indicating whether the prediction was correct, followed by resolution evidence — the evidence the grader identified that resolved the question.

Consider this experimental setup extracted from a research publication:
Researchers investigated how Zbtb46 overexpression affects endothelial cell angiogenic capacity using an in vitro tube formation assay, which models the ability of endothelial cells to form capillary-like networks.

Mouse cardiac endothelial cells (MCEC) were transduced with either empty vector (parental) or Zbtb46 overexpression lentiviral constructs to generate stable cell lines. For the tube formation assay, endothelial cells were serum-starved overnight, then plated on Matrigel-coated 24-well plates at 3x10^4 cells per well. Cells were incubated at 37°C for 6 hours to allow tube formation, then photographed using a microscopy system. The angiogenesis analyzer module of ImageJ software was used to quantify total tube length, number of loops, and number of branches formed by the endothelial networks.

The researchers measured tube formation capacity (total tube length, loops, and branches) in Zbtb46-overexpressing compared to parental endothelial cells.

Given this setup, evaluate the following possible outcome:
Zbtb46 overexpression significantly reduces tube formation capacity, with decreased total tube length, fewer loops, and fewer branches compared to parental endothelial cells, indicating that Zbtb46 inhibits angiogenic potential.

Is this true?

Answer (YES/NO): YES